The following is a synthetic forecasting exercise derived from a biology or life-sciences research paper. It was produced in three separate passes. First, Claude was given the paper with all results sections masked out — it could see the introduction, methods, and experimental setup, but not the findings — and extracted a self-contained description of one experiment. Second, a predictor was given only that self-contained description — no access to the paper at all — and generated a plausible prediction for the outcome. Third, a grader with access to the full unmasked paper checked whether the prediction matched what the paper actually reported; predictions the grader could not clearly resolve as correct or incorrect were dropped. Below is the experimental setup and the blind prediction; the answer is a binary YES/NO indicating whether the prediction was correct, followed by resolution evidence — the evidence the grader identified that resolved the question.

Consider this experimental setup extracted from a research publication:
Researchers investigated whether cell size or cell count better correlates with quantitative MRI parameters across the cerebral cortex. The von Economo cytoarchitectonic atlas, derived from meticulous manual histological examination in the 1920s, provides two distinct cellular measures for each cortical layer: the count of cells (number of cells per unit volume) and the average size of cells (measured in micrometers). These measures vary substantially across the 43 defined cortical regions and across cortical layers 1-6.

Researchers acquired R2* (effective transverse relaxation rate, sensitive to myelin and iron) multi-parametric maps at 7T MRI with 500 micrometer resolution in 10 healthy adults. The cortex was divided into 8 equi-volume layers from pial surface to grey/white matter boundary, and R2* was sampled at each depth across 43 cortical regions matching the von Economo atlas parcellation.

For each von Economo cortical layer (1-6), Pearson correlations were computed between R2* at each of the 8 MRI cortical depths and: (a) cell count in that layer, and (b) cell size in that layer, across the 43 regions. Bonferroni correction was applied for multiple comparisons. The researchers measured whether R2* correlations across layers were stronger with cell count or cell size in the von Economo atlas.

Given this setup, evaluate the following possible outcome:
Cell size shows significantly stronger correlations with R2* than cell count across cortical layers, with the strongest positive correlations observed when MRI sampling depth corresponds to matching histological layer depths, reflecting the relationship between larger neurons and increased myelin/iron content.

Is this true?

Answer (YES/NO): NO